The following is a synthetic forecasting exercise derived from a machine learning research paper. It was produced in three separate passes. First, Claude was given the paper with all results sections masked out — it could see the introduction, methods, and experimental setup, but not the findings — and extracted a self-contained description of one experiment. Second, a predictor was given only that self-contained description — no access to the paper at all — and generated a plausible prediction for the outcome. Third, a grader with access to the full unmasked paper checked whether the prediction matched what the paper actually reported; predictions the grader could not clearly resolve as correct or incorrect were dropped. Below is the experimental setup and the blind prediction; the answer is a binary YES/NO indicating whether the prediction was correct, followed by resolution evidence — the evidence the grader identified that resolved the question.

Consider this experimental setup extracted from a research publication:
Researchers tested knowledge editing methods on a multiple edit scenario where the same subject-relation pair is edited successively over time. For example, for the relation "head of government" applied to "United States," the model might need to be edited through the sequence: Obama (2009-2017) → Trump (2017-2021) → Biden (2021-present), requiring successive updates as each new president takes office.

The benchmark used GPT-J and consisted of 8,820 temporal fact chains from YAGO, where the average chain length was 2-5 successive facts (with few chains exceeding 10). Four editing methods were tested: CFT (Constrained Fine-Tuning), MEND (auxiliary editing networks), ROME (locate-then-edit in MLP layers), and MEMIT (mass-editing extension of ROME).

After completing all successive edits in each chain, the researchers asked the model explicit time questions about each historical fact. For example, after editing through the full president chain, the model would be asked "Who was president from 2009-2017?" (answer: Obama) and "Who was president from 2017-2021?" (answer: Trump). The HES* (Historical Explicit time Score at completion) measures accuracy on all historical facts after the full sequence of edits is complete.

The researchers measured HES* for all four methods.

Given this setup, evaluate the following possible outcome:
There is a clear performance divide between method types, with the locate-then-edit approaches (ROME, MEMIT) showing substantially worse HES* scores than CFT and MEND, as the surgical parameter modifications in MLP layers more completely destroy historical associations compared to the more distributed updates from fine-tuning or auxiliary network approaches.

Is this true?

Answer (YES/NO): NO